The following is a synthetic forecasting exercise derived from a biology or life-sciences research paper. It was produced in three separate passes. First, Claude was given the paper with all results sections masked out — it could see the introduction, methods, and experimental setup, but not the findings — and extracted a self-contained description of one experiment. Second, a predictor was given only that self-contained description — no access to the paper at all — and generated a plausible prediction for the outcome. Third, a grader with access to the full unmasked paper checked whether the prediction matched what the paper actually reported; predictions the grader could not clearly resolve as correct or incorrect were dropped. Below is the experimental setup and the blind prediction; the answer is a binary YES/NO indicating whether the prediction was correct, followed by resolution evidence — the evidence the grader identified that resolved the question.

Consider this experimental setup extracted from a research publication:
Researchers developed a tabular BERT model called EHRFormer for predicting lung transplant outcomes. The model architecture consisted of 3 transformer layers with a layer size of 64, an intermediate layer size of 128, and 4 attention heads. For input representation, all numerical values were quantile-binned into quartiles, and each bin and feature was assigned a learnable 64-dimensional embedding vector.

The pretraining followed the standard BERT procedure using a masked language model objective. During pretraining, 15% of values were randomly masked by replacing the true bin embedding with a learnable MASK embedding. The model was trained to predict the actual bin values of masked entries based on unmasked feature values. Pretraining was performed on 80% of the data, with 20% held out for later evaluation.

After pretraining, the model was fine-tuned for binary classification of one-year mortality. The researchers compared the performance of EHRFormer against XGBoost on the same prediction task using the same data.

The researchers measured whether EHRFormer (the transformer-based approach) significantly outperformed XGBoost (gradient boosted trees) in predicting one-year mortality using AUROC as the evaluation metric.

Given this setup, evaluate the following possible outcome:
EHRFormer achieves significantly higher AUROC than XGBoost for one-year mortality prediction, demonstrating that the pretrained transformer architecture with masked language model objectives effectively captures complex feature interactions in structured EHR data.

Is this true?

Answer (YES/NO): NO